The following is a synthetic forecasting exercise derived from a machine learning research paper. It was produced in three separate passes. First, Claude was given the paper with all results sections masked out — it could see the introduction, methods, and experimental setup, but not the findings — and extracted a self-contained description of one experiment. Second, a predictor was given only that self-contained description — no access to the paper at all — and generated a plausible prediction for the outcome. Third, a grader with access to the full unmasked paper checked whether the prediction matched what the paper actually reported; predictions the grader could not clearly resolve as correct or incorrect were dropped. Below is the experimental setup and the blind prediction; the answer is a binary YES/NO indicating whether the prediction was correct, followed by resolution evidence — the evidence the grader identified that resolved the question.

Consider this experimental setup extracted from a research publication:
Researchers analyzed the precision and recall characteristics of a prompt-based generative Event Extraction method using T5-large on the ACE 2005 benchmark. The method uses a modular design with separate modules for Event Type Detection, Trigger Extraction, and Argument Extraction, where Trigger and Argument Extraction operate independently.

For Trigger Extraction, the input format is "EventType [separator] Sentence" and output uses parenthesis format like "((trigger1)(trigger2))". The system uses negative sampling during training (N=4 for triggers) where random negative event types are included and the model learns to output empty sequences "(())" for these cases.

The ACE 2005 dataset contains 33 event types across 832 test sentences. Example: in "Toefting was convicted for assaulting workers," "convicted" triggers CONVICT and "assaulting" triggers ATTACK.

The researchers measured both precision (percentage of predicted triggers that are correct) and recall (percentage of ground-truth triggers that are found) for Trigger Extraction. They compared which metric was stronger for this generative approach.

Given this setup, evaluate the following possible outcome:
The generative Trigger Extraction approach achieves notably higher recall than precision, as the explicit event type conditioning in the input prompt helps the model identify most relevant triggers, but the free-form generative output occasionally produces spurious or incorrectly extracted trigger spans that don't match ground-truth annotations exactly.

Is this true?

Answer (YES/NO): YES